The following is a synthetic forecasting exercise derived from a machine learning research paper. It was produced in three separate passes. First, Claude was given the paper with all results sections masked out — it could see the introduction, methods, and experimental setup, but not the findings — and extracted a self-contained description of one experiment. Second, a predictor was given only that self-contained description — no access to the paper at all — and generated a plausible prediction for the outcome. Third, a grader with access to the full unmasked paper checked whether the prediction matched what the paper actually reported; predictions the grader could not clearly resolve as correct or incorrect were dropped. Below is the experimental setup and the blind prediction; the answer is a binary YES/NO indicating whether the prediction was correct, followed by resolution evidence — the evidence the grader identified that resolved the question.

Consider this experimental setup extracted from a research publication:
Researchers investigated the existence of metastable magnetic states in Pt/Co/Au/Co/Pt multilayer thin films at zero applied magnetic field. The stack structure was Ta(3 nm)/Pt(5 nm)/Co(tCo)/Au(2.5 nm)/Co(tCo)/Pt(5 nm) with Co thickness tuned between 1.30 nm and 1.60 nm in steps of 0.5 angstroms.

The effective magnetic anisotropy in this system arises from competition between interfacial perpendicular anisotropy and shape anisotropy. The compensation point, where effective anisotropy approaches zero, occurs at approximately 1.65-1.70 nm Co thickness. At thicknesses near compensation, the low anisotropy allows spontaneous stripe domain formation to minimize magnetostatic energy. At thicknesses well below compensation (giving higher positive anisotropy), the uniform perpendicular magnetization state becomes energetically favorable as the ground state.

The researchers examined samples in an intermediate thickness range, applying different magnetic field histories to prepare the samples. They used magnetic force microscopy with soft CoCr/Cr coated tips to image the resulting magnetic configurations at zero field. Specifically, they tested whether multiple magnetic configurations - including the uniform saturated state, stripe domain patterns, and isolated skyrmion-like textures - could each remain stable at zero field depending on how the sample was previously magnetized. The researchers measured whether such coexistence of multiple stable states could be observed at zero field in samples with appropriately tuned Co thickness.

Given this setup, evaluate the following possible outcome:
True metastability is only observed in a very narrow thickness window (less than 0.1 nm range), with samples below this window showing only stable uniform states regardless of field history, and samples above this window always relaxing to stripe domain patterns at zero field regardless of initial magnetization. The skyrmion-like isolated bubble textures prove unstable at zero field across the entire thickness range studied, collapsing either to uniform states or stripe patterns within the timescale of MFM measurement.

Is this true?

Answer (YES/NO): NO